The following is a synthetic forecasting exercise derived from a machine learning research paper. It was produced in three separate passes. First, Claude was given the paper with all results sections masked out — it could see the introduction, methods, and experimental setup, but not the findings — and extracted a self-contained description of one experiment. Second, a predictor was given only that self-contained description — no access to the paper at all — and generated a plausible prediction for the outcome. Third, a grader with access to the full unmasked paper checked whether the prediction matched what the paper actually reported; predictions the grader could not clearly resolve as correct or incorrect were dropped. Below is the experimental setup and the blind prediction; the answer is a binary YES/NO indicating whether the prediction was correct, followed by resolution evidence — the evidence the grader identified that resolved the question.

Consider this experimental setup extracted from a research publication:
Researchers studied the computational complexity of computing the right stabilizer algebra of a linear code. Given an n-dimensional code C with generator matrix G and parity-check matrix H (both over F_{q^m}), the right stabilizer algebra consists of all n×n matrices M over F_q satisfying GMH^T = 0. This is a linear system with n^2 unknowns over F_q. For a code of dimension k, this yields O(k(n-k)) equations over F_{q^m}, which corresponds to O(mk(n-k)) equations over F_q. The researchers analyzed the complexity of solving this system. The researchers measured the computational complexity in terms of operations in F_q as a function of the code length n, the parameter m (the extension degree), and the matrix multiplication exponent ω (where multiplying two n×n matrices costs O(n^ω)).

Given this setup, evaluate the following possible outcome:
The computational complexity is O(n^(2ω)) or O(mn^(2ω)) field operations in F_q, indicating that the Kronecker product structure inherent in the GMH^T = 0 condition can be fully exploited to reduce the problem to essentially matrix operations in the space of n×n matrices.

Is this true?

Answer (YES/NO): YES